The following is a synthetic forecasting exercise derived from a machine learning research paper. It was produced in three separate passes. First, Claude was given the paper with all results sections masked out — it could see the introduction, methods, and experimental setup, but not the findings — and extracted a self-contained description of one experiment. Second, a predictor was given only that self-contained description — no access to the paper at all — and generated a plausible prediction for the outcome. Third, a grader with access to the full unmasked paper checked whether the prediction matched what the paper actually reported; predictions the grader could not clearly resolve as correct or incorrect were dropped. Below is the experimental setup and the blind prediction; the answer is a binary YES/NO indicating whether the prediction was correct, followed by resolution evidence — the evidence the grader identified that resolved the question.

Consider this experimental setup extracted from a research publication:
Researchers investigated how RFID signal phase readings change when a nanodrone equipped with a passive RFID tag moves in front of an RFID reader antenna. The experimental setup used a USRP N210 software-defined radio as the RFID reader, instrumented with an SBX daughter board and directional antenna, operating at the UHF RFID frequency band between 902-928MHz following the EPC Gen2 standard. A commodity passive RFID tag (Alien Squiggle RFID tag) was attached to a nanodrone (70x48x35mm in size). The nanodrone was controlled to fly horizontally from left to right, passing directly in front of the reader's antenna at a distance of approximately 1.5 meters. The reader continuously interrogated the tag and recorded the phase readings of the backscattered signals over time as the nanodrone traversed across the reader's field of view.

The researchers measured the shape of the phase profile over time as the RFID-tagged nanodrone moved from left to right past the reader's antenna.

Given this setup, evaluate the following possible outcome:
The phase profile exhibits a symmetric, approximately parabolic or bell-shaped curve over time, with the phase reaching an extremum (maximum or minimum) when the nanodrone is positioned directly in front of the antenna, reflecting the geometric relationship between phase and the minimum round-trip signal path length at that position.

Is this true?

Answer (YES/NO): YES